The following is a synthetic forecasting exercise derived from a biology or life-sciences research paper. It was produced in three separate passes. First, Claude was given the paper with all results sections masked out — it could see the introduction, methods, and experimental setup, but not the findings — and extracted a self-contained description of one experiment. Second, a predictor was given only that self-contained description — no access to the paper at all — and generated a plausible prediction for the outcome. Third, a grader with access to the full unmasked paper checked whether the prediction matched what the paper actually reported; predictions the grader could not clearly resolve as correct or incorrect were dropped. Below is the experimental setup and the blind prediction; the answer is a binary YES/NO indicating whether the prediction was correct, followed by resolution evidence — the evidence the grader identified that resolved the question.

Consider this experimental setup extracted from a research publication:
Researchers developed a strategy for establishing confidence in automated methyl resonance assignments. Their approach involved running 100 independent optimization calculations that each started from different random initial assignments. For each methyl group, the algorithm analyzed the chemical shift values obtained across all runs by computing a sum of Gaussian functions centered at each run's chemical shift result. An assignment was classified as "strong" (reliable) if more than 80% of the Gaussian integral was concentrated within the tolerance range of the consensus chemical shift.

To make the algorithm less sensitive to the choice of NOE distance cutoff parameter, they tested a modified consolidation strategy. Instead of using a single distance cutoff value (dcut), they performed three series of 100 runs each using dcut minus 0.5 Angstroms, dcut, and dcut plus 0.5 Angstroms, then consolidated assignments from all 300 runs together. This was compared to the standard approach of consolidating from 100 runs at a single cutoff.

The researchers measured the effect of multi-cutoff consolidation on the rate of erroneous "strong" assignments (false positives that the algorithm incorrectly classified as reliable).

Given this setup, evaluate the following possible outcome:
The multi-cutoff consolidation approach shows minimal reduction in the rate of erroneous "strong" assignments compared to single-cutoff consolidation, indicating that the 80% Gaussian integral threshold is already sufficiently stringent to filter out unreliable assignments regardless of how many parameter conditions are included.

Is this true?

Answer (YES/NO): NO